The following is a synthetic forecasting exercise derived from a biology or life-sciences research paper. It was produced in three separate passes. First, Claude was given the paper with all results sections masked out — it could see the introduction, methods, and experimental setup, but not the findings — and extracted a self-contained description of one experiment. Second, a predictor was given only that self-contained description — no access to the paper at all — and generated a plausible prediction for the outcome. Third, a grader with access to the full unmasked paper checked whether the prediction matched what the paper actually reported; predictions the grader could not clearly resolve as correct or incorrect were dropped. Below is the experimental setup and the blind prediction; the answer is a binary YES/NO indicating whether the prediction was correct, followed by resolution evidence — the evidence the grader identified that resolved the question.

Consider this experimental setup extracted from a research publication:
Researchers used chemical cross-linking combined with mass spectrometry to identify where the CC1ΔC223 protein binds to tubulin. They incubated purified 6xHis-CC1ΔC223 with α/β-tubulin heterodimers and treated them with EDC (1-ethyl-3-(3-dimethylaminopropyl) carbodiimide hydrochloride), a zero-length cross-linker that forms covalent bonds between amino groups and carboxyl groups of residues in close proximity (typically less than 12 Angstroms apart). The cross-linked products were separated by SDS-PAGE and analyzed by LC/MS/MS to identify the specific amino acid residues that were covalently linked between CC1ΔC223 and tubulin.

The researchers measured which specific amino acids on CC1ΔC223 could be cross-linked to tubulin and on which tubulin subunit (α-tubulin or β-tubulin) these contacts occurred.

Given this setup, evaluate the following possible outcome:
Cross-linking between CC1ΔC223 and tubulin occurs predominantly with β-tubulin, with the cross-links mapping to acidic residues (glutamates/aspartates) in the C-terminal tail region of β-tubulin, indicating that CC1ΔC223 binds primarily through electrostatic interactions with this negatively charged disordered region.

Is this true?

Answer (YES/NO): NO